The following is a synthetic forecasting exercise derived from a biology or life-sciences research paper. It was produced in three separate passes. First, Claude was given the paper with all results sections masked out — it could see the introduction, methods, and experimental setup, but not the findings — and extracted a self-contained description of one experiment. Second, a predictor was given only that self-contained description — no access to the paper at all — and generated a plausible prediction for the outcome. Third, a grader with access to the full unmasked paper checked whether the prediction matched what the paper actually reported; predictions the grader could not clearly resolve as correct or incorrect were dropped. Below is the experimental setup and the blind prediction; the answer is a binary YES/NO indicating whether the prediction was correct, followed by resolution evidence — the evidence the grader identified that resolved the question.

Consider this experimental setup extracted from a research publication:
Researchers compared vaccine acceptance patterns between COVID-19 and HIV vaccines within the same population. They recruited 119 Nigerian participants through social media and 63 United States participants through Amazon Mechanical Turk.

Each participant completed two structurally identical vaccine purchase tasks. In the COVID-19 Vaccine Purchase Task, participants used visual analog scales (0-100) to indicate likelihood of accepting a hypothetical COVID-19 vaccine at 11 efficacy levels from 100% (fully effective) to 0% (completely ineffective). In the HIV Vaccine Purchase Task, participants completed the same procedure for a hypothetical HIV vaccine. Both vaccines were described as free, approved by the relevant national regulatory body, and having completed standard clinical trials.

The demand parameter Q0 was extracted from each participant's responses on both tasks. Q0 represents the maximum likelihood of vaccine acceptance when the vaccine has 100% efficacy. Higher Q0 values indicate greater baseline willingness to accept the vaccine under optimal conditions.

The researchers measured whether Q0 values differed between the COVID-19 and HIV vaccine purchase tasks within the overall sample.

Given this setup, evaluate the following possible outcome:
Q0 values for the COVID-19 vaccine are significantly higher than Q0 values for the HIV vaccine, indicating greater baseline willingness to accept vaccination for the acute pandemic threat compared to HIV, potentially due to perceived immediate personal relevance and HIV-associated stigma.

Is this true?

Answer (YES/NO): NO